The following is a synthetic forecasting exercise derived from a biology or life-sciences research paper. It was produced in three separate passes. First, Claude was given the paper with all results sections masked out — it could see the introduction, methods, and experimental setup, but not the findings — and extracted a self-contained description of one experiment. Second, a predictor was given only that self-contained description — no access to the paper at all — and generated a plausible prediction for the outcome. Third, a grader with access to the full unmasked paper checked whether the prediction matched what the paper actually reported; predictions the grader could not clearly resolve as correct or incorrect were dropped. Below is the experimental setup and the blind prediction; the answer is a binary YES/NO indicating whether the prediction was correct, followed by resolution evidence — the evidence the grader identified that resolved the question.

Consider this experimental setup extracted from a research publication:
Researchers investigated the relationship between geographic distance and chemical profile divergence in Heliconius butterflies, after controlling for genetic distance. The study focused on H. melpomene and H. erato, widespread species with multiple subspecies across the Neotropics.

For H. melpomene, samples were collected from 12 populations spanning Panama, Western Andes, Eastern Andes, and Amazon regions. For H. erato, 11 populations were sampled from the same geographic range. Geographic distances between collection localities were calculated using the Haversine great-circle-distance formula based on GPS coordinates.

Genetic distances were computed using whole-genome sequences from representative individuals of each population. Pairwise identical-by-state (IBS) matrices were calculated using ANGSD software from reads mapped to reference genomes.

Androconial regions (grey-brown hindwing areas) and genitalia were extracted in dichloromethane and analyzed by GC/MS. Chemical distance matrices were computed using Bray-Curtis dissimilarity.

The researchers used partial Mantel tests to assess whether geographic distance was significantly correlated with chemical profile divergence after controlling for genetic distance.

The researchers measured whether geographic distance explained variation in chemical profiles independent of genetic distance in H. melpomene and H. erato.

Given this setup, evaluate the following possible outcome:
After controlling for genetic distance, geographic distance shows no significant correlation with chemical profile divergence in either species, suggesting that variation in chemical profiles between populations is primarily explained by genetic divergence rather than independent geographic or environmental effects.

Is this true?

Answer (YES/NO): NO